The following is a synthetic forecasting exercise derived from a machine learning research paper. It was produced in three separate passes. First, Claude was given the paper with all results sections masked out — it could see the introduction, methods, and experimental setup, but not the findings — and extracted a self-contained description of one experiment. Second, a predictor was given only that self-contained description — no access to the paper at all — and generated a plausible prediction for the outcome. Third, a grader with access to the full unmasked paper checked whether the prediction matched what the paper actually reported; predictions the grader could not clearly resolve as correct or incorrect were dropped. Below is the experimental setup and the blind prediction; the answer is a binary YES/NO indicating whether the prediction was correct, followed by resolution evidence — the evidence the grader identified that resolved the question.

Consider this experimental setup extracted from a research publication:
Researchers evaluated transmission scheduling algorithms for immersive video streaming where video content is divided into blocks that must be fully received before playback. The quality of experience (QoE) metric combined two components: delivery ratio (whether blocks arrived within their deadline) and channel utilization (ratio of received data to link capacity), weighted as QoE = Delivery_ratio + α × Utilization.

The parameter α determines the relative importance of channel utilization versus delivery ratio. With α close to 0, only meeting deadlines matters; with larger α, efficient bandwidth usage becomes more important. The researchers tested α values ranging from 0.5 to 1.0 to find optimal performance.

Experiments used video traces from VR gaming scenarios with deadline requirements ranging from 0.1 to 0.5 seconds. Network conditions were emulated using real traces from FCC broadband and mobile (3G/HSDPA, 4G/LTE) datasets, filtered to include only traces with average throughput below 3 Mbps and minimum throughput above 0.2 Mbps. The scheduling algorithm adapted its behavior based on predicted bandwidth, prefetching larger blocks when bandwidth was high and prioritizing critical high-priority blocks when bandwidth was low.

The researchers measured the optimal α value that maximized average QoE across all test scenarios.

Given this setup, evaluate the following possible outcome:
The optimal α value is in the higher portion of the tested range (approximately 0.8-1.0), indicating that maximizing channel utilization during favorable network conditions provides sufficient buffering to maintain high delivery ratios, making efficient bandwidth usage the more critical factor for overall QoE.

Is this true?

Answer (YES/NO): YES